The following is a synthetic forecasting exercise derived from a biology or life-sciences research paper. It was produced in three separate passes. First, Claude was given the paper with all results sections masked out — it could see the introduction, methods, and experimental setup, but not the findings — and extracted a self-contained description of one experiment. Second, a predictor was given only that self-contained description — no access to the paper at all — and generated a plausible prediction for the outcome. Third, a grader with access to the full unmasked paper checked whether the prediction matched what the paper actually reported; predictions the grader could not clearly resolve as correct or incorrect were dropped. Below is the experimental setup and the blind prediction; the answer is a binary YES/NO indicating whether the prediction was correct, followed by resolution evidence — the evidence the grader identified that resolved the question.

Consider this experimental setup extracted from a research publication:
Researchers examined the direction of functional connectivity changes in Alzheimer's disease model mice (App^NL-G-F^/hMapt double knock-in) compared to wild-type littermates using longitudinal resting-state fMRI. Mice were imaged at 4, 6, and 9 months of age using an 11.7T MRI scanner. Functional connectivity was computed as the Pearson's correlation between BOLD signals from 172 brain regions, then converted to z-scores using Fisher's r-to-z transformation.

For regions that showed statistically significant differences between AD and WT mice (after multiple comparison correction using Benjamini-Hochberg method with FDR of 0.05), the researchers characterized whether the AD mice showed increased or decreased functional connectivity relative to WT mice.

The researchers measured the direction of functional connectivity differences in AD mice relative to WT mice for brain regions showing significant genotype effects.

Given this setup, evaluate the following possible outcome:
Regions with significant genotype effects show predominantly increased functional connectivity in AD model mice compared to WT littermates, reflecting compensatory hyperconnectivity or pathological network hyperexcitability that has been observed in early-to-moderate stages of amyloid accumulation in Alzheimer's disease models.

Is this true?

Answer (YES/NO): NO